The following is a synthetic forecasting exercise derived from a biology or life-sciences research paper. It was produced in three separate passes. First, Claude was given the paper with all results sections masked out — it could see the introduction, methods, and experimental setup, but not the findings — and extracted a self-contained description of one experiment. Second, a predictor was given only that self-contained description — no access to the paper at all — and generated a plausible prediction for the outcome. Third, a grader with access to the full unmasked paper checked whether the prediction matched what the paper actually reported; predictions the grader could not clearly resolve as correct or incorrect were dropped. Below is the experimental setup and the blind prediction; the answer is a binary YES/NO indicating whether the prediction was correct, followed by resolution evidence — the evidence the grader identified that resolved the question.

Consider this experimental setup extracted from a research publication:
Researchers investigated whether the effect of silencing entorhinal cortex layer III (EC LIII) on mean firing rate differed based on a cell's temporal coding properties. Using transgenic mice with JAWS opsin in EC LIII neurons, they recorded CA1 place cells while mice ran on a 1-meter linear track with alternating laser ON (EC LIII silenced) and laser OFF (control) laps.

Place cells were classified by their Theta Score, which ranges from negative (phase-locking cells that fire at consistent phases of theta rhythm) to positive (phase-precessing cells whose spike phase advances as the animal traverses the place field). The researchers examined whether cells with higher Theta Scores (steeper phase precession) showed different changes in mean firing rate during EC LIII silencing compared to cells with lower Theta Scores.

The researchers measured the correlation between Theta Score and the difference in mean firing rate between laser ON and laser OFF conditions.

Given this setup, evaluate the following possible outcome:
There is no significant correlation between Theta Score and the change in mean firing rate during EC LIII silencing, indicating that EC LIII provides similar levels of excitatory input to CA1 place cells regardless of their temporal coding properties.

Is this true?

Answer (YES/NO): NO